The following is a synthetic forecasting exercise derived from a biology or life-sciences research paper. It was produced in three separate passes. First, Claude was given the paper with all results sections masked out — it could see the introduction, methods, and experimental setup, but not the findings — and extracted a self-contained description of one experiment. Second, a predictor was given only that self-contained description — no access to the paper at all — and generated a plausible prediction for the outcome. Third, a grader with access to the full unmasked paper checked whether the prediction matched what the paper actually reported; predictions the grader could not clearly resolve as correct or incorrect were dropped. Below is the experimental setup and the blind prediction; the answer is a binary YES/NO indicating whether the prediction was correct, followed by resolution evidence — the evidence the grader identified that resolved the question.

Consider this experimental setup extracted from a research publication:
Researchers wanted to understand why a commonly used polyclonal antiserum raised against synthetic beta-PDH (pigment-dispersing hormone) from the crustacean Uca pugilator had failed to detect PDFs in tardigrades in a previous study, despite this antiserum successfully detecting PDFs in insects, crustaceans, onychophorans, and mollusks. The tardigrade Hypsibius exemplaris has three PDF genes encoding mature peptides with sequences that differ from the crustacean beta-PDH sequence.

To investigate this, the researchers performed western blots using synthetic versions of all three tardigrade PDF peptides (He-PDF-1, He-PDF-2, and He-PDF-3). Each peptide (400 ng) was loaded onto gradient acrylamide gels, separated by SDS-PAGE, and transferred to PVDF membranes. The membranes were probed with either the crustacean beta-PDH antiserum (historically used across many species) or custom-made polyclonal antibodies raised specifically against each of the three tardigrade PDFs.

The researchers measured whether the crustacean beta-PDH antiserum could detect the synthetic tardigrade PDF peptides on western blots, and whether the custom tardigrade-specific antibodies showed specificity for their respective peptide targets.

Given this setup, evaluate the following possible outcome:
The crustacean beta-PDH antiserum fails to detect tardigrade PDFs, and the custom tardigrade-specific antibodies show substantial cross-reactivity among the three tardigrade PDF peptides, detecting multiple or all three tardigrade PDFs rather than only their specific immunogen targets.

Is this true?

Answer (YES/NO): NO